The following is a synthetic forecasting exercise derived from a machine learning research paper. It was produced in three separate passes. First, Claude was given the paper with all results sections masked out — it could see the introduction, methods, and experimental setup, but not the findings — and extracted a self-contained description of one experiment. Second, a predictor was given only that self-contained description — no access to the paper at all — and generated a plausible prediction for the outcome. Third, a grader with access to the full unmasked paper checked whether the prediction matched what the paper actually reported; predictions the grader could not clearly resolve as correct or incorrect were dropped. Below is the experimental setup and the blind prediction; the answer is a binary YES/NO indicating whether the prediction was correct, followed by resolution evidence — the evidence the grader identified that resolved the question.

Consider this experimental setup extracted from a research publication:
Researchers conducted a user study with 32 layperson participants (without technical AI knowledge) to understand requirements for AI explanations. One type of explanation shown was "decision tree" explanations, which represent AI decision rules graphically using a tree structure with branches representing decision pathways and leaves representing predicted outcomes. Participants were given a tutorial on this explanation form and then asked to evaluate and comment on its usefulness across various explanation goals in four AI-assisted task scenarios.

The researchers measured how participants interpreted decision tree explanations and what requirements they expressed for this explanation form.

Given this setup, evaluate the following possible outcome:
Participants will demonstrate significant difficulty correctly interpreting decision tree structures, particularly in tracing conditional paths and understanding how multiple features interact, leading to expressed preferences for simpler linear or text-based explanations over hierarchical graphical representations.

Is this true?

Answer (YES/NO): NO